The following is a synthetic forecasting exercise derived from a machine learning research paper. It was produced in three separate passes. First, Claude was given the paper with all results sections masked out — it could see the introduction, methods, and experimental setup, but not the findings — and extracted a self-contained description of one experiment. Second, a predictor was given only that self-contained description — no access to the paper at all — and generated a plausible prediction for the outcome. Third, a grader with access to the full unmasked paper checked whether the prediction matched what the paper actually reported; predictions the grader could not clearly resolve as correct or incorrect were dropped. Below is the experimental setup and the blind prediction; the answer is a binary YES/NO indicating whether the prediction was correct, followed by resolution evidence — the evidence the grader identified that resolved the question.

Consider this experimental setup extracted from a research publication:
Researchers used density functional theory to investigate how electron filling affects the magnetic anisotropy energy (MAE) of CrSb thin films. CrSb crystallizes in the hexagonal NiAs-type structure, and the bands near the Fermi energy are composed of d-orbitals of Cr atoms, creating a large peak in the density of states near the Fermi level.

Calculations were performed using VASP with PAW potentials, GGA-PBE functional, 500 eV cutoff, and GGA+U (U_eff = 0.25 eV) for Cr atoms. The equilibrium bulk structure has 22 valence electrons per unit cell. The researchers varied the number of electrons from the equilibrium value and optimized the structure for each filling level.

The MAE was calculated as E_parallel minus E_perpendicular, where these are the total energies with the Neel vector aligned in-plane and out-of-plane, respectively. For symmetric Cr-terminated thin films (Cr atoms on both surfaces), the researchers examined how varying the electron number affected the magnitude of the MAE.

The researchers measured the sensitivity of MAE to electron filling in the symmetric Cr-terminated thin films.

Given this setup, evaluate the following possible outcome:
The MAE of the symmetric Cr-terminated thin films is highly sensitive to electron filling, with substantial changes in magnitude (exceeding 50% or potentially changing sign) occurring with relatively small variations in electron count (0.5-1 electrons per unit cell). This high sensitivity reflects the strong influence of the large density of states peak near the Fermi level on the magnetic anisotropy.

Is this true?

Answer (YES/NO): NO